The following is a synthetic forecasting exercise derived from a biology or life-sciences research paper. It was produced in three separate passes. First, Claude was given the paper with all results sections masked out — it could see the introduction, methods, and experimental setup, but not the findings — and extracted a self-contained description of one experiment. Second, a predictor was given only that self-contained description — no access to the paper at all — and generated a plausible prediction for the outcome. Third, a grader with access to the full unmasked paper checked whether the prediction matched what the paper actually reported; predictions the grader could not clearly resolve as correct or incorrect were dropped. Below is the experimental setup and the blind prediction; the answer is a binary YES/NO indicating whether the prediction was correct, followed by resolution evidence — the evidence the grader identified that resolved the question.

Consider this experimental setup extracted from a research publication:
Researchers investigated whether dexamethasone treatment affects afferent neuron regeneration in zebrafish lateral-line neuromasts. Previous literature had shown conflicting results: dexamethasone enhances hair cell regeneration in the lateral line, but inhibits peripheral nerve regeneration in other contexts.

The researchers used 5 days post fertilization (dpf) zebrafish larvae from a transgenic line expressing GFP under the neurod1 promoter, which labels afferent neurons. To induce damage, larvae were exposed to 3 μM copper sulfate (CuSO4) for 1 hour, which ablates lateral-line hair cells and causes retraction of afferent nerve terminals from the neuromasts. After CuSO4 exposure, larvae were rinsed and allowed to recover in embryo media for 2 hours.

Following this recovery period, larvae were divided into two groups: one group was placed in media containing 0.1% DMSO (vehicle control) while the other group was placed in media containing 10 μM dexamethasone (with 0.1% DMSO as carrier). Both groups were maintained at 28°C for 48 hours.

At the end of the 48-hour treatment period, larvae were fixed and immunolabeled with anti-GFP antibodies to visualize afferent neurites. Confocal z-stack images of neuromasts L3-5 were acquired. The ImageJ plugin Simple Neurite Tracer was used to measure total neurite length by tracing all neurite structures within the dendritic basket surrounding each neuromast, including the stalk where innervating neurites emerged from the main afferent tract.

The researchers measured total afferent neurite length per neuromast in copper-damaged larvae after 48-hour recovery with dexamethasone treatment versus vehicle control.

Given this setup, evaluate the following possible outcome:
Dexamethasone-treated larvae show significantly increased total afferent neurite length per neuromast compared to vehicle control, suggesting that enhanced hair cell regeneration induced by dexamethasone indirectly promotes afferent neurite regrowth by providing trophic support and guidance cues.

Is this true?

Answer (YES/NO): YES